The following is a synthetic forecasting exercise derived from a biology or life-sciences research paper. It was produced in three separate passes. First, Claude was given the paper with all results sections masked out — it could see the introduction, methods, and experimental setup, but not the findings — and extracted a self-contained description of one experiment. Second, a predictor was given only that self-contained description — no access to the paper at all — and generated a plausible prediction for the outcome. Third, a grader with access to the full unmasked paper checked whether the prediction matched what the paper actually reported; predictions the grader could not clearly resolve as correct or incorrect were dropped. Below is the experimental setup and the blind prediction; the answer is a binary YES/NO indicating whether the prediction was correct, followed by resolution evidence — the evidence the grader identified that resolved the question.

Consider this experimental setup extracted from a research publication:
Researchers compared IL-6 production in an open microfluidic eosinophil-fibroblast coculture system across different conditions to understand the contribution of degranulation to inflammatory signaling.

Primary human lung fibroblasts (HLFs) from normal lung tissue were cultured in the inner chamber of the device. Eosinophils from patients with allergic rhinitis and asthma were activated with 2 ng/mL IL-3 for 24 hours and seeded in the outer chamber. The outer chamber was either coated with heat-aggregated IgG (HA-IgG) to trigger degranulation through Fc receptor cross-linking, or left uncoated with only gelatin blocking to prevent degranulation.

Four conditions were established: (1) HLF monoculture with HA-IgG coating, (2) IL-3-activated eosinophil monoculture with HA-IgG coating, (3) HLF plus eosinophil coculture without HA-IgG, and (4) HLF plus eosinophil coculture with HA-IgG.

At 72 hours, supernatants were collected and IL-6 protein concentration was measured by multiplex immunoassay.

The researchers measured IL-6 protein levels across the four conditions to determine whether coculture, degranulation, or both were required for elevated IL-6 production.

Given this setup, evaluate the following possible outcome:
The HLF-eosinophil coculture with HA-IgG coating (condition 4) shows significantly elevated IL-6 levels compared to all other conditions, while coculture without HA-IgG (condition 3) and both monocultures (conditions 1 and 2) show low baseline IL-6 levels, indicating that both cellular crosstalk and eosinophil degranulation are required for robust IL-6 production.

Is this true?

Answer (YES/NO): YES